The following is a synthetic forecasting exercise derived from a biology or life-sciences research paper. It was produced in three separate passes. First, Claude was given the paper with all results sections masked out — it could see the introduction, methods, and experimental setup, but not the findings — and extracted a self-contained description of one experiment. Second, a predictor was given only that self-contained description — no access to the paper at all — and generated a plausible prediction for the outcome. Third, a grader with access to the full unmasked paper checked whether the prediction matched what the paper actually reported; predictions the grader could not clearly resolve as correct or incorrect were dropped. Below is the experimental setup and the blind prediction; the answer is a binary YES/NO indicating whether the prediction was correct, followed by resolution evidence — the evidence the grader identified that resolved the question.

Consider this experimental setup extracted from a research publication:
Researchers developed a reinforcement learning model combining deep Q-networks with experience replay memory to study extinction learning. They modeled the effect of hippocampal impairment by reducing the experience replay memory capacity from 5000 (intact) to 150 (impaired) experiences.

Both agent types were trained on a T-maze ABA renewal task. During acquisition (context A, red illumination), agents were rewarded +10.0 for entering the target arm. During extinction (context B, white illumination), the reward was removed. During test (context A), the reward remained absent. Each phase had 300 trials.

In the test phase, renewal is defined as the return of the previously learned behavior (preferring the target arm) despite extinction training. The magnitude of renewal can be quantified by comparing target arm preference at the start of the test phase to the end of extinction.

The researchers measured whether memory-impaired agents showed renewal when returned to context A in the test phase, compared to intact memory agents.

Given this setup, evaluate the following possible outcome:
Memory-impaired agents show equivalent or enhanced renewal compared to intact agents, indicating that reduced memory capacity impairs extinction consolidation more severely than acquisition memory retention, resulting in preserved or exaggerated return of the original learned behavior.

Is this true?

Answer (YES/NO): NO